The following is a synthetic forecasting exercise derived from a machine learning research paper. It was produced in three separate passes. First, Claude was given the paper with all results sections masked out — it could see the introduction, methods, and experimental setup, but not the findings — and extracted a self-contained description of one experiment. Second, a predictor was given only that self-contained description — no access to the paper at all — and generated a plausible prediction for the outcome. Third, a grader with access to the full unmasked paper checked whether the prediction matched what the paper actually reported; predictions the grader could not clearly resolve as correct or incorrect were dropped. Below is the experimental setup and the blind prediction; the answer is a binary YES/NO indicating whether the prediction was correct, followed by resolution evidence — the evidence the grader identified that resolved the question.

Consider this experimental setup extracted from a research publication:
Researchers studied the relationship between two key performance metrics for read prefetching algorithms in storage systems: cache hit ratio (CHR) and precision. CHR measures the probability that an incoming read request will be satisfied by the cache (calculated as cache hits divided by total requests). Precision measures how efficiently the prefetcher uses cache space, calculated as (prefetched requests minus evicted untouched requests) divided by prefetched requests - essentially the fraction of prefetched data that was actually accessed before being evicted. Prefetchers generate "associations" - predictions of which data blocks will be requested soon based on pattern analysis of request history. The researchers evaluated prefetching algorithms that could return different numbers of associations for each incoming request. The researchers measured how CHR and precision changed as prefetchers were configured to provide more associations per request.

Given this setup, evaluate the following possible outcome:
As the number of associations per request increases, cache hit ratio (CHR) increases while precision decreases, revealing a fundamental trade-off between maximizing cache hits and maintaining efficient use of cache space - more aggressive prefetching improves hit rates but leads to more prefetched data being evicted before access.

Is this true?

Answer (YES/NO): YES